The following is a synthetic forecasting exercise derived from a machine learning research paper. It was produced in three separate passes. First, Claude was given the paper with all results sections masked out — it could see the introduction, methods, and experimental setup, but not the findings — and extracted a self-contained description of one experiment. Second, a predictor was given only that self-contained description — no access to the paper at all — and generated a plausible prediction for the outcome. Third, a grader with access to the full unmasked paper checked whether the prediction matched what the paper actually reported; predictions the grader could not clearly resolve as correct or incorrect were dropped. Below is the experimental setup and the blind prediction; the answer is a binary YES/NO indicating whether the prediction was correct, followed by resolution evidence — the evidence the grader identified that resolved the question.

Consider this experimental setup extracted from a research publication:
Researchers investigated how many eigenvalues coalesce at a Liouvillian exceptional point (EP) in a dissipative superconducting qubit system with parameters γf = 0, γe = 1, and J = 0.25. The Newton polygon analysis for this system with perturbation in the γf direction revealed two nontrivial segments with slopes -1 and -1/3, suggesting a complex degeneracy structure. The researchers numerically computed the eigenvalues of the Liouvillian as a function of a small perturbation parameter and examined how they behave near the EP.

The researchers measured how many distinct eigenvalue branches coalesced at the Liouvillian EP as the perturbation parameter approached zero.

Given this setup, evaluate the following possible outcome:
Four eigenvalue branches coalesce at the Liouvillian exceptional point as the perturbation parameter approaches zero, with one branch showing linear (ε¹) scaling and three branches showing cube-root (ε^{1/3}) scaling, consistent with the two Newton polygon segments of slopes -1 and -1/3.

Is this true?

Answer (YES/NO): YES